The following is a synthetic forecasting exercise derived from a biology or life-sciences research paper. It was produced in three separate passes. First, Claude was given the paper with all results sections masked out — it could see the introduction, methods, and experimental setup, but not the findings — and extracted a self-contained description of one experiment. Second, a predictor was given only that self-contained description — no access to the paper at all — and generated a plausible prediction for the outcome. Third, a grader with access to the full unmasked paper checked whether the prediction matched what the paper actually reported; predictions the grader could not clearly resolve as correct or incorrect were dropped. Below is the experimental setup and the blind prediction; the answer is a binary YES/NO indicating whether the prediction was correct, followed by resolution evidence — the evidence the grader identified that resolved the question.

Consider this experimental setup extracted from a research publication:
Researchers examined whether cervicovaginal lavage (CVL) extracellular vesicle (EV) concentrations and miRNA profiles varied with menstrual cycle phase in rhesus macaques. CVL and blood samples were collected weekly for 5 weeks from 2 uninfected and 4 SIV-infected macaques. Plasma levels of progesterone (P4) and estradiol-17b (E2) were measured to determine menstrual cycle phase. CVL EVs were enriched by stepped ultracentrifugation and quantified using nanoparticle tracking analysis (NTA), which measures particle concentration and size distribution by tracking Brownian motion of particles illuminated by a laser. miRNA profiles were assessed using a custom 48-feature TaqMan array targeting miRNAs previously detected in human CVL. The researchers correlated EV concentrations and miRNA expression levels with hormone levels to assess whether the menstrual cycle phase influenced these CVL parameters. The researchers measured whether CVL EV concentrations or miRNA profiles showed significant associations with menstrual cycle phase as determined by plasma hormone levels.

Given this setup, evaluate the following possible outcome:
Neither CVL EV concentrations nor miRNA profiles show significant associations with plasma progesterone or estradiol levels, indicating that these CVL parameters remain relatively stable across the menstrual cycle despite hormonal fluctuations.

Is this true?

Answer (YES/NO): NO